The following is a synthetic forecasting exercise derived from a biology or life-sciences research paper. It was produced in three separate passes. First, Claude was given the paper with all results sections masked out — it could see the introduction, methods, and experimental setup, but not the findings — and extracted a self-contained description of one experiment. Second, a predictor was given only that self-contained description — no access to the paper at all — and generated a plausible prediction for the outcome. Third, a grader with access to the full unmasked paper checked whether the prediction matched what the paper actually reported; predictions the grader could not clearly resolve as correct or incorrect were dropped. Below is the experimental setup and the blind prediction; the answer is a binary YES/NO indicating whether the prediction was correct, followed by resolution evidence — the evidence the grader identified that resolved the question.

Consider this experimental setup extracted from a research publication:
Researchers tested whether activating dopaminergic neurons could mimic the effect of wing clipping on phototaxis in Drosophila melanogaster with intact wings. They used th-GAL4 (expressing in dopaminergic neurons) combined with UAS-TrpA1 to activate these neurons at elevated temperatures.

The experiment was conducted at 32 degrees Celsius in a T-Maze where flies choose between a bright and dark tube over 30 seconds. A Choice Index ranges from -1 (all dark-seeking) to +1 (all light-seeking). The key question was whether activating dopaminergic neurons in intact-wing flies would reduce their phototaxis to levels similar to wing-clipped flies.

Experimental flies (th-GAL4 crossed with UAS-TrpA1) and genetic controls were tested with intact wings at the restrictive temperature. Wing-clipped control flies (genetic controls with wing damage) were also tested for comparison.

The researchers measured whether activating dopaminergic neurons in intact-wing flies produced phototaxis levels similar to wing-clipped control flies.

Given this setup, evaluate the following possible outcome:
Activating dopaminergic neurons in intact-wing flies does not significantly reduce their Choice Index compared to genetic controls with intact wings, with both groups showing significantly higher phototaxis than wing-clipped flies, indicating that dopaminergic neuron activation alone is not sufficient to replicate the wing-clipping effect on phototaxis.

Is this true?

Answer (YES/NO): YES